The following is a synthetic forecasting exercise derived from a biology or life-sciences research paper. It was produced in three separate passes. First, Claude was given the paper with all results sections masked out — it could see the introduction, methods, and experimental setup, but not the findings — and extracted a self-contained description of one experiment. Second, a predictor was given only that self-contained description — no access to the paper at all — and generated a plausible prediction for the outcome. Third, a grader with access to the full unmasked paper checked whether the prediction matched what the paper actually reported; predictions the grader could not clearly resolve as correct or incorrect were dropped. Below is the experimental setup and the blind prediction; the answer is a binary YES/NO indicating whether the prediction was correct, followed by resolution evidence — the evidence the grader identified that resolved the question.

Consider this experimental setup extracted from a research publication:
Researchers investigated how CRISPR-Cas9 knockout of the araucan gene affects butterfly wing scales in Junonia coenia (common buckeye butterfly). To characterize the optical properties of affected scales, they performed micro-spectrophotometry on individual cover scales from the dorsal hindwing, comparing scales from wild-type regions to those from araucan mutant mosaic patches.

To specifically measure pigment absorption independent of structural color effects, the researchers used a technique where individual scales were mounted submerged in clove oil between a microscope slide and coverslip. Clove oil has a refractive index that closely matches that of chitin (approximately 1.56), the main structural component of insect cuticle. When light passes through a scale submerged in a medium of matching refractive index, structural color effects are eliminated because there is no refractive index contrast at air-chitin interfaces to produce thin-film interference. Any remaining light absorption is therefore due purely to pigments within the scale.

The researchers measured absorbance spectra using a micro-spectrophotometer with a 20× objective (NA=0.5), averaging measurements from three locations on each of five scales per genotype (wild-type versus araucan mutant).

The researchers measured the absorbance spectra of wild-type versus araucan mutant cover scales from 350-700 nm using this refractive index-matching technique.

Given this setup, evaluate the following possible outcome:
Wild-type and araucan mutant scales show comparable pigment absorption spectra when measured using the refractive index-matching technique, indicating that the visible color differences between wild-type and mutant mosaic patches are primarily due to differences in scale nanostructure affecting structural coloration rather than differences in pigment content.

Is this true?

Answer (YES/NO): YES